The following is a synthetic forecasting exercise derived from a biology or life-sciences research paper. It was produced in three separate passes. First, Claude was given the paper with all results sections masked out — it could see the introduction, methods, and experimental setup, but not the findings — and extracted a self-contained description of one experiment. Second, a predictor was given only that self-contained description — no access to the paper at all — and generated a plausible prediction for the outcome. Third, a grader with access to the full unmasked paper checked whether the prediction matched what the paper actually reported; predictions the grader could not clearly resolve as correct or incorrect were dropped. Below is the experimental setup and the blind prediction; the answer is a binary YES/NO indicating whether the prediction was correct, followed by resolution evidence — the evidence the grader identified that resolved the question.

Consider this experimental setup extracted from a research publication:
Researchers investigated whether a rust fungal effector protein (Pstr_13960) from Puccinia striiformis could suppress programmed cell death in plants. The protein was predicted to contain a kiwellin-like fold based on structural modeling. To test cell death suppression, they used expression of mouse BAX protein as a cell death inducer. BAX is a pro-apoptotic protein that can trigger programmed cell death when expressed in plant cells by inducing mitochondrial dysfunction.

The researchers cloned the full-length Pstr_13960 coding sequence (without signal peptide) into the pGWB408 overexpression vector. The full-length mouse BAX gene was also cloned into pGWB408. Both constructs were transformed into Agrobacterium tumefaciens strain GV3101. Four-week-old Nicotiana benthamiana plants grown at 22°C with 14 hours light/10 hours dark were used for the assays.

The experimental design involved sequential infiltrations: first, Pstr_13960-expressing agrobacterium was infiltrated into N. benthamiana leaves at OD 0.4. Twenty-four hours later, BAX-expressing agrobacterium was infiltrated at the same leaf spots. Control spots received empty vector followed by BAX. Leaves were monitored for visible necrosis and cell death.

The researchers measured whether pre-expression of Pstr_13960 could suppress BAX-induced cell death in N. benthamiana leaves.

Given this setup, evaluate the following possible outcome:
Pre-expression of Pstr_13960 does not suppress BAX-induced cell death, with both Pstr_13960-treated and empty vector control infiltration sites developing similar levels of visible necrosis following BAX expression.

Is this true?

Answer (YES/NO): NO